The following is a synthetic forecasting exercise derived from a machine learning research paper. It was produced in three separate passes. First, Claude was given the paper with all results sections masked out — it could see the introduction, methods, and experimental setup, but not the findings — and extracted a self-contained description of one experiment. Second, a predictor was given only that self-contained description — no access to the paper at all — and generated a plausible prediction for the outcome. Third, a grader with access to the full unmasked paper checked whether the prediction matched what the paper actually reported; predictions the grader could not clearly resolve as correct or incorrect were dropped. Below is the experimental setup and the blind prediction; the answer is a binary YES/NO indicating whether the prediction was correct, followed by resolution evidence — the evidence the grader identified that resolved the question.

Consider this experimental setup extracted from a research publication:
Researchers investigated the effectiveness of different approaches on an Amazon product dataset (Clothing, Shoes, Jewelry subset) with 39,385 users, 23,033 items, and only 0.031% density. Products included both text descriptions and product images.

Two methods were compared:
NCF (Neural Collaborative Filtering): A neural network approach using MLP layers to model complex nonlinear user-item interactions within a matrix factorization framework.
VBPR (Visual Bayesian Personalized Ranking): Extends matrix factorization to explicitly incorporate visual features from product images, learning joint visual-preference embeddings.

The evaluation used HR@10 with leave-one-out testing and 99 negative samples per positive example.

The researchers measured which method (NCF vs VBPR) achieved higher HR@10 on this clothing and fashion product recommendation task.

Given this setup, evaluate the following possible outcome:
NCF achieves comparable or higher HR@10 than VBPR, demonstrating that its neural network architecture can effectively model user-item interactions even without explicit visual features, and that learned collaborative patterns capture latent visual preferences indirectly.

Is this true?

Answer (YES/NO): YES